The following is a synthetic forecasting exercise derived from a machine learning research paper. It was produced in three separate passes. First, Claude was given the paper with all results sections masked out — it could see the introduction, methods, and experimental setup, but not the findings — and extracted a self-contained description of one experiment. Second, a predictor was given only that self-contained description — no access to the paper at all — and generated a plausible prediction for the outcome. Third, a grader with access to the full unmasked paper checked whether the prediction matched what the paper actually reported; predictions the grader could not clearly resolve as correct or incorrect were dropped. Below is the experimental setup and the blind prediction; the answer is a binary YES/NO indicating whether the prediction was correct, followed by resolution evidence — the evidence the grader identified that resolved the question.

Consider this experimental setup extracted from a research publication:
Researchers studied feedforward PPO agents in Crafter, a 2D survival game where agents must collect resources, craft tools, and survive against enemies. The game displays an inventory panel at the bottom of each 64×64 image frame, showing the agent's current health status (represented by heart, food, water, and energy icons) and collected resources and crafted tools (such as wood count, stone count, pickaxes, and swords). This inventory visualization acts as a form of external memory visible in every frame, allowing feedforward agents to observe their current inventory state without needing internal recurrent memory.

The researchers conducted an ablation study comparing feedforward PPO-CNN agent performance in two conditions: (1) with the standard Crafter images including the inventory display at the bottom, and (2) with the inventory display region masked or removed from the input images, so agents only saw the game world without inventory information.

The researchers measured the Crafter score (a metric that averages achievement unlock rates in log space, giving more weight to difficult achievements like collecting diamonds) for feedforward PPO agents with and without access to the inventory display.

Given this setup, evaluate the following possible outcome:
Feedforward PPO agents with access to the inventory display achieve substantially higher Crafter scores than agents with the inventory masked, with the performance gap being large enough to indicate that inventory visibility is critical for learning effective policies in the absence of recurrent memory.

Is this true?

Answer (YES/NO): YES